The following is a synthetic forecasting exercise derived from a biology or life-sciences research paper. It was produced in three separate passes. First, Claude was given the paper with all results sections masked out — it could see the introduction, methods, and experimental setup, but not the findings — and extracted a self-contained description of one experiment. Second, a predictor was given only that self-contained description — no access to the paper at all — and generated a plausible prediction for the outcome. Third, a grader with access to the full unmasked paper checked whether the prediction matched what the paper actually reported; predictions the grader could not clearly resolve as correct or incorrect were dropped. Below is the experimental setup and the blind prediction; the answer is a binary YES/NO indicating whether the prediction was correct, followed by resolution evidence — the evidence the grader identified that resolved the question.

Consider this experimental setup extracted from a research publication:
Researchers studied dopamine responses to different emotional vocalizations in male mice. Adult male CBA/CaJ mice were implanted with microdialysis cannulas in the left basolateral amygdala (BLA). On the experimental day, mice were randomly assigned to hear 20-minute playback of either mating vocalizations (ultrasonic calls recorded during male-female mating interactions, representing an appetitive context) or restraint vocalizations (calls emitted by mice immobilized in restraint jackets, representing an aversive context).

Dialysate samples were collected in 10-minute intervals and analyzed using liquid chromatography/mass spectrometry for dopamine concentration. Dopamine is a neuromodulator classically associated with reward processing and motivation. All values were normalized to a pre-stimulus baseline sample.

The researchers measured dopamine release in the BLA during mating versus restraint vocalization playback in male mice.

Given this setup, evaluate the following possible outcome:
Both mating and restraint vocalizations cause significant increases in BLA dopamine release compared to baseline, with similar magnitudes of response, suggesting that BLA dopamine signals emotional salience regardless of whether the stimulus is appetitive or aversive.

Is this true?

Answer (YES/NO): NO